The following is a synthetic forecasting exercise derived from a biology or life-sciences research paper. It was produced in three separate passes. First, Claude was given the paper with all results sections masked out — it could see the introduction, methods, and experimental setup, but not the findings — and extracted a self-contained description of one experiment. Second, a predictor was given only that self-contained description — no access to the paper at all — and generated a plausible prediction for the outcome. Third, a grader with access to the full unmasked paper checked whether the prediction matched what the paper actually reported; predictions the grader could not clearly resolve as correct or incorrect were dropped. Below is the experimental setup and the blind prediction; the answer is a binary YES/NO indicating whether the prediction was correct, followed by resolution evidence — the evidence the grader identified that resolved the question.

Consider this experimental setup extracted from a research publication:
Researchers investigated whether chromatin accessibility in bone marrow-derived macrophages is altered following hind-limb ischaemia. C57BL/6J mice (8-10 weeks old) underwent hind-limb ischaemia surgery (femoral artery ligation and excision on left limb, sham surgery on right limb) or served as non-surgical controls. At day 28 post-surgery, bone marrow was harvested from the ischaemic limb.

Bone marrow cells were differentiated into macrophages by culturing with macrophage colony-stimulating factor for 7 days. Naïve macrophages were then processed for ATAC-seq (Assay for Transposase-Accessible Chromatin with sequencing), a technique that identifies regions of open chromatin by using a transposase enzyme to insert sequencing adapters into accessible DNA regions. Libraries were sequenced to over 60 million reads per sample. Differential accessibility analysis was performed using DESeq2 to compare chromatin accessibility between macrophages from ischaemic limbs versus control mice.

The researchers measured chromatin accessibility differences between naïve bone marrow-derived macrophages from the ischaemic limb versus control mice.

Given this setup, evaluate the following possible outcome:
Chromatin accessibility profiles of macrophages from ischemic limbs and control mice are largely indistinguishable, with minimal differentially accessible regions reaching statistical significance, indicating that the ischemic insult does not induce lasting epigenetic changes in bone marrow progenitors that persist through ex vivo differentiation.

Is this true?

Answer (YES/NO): YES